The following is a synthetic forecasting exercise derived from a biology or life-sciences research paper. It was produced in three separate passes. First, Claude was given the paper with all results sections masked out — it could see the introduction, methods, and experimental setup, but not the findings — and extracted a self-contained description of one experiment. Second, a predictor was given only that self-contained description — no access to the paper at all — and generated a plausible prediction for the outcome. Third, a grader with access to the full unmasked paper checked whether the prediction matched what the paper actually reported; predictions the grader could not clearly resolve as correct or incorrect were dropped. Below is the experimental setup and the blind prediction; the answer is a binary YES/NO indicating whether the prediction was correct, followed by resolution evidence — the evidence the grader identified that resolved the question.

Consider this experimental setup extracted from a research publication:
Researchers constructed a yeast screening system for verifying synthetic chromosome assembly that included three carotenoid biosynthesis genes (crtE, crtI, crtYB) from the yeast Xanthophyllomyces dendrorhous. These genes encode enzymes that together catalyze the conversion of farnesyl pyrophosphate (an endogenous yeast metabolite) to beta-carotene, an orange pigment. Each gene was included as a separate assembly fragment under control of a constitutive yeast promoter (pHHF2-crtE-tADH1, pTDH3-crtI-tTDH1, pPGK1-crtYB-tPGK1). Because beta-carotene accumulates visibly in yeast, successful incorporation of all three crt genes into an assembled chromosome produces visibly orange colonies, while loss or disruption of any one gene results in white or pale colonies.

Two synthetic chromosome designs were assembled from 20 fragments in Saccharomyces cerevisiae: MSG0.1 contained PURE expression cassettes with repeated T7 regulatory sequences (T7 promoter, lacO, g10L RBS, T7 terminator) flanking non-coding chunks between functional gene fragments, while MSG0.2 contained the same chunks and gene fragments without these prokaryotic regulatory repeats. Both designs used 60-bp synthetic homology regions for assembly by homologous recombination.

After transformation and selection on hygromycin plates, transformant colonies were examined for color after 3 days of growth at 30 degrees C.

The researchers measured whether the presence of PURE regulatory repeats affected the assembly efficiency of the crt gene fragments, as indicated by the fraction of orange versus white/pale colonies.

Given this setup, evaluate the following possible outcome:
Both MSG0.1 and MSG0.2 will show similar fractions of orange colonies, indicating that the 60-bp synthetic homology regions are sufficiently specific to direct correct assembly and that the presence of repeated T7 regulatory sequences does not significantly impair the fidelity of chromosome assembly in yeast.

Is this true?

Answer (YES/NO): NO